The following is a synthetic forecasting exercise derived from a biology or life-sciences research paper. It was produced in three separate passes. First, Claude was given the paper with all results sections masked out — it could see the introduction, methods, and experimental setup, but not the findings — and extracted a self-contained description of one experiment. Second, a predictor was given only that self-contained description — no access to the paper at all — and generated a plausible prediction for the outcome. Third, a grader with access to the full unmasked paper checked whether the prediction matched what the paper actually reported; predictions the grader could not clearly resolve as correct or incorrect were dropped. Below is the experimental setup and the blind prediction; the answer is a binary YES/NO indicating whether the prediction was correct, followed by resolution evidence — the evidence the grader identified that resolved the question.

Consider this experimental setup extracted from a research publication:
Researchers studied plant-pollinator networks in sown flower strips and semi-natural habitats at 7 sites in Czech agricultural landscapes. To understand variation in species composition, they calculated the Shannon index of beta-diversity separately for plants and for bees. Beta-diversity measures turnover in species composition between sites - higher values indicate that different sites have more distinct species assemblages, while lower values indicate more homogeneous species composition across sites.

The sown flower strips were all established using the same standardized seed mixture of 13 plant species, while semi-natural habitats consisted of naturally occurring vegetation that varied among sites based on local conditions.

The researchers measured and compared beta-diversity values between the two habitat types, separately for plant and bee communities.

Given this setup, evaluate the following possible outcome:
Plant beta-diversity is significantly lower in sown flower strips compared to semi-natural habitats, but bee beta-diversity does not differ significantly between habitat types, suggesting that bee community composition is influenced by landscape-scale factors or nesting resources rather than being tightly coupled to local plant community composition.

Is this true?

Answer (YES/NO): NO